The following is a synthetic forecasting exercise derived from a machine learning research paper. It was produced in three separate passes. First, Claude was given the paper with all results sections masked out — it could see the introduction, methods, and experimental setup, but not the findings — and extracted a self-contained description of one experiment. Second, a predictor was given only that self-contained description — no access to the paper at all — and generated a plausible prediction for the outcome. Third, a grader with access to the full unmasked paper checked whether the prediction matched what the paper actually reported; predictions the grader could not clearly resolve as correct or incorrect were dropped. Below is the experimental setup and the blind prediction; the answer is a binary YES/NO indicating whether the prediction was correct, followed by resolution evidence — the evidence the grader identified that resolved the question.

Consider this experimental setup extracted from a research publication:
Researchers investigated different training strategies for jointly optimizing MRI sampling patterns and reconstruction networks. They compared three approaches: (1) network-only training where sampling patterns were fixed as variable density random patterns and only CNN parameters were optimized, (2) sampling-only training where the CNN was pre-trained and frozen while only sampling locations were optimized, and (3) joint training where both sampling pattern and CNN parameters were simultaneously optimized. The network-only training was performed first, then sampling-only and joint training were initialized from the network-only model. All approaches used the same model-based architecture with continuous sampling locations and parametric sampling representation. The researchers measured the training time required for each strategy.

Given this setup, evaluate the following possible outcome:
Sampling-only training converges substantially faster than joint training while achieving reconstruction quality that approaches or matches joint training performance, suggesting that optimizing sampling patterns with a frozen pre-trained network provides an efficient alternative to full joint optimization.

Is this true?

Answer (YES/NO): NO